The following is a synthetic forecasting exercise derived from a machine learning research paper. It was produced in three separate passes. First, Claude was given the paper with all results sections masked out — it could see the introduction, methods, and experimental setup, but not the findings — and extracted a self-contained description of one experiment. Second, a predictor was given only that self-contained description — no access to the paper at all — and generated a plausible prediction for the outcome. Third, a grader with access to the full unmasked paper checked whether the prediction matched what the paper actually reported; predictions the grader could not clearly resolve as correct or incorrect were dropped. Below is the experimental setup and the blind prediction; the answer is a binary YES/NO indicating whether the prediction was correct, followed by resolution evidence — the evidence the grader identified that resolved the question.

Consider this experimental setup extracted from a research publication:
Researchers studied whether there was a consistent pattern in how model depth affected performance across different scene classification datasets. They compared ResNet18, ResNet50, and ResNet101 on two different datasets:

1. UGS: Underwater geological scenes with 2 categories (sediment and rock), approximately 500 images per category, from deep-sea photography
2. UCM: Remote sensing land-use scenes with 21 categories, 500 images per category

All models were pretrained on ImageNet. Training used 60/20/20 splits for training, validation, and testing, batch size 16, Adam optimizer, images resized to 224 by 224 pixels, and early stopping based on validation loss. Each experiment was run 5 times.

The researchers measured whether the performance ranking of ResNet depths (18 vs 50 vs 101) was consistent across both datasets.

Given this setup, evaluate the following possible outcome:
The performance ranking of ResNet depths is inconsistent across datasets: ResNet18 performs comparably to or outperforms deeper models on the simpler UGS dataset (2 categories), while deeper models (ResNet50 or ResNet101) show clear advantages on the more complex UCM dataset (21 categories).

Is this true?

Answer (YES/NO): NO